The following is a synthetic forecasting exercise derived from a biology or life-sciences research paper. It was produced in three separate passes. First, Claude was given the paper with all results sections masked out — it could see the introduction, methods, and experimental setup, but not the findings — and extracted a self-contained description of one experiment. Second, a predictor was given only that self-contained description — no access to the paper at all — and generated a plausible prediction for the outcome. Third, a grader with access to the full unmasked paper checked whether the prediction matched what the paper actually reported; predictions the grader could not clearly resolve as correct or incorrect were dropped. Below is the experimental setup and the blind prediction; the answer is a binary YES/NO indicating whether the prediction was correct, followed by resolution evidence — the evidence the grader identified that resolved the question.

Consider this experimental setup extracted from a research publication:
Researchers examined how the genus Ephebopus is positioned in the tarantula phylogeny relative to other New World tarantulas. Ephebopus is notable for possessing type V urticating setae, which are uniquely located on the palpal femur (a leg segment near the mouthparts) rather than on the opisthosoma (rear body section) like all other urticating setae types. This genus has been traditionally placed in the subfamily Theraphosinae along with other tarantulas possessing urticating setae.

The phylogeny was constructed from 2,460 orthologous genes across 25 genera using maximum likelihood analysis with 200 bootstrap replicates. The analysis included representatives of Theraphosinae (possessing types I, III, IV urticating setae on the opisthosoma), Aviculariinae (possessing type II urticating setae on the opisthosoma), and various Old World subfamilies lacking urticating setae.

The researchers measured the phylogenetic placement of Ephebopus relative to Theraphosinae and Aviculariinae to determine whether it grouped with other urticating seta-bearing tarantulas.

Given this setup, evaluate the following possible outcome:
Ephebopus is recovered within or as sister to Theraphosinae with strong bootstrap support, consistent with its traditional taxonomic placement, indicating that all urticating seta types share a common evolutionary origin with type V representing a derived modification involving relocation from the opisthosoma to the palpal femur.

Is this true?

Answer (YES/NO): NO